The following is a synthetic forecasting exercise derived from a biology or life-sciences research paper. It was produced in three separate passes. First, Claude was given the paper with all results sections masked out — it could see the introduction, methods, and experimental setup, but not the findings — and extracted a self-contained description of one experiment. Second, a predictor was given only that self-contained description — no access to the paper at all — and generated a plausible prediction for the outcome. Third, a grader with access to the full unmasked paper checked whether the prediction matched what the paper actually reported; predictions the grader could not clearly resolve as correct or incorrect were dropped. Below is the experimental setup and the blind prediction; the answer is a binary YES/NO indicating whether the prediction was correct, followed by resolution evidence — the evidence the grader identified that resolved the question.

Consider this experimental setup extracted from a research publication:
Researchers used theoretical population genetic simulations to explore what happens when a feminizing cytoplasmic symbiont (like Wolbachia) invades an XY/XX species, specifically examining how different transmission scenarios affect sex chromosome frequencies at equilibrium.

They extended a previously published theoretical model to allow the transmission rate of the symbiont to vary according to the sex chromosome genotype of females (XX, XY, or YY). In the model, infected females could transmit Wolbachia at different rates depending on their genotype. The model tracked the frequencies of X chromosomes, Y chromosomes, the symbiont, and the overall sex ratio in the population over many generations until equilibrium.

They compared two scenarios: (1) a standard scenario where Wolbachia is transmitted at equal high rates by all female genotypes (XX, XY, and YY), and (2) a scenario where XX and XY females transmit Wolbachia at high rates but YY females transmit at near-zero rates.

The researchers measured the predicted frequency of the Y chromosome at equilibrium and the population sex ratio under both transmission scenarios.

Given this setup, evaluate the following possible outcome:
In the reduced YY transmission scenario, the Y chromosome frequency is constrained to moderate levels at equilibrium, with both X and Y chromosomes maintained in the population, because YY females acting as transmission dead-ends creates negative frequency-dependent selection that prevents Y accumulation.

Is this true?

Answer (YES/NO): NO